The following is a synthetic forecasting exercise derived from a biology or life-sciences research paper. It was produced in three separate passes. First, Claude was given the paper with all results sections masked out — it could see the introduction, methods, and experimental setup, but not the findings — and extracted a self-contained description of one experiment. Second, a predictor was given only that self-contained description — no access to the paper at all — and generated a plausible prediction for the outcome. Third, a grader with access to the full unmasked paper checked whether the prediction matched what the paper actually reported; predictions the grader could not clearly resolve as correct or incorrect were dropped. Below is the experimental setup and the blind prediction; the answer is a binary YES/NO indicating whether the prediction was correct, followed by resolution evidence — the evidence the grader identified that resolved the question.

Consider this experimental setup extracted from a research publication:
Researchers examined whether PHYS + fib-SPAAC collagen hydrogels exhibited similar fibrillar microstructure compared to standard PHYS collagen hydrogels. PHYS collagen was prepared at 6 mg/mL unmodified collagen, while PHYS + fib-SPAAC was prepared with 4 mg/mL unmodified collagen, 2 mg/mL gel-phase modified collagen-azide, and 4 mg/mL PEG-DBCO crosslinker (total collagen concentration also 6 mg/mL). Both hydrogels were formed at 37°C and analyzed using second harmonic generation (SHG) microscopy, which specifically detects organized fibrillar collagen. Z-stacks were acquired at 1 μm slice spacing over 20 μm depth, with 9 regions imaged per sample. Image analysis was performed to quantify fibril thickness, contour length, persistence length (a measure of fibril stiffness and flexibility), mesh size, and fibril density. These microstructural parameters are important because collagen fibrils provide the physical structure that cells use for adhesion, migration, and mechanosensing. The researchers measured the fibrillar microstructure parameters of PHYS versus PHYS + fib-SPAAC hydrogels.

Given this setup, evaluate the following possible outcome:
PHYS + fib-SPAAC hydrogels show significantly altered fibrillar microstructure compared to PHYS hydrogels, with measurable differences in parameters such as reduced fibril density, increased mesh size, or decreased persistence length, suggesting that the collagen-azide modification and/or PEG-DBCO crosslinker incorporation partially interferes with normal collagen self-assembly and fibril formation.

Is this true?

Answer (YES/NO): NO